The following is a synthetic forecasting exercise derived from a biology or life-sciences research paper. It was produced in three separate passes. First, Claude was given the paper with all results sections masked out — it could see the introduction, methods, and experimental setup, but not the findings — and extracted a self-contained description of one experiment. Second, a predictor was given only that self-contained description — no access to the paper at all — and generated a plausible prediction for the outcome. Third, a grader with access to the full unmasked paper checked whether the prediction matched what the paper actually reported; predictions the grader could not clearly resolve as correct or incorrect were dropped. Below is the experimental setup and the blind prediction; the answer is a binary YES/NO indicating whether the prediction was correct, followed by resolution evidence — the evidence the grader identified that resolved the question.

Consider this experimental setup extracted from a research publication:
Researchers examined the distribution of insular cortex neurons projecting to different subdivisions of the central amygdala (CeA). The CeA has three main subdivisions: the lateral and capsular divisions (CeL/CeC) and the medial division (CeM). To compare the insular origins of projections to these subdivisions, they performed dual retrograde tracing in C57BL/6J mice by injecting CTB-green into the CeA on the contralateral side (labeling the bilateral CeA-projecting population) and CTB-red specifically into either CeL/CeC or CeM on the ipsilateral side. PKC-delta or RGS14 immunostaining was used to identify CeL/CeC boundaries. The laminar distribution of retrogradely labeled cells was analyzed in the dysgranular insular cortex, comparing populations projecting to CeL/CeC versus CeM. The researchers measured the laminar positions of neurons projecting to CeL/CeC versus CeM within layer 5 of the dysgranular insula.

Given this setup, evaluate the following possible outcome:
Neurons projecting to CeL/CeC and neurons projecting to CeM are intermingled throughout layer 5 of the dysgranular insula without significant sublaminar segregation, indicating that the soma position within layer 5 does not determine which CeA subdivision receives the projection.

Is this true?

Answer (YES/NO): NO